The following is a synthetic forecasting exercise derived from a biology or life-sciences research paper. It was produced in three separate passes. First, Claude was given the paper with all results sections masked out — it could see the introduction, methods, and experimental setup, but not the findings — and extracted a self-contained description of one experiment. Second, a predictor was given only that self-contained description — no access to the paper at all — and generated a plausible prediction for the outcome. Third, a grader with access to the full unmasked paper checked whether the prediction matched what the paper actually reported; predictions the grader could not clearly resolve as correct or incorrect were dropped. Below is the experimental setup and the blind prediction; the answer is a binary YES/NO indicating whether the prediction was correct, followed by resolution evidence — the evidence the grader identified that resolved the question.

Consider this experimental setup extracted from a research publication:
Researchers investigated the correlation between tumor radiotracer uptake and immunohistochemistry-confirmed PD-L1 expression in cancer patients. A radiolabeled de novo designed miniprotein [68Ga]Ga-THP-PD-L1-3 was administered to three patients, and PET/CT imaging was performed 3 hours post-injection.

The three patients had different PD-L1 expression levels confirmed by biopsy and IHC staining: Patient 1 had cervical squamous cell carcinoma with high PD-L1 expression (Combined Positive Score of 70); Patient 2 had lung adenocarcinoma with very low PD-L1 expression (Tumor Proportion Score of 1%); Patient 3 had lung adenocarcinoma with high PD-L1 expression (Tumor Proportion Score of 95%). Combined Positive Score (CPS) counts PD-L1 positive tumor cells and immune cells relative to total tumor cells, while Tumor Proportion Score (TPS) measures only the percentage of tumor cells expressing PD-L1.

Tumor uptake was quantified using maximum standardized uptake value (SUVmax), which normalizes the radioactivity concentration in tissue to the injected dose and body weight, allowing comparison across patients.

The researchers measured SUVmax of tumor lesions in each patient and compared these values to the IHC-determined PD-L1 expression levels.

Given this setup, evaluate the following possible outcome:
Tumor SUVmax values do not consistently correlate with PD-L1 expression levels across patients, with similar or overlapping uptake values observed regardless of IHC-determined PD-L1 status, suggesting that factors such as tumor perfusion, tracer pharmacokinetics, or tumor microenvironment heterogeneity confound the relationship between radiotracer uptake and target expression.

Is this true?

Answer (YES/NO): NO